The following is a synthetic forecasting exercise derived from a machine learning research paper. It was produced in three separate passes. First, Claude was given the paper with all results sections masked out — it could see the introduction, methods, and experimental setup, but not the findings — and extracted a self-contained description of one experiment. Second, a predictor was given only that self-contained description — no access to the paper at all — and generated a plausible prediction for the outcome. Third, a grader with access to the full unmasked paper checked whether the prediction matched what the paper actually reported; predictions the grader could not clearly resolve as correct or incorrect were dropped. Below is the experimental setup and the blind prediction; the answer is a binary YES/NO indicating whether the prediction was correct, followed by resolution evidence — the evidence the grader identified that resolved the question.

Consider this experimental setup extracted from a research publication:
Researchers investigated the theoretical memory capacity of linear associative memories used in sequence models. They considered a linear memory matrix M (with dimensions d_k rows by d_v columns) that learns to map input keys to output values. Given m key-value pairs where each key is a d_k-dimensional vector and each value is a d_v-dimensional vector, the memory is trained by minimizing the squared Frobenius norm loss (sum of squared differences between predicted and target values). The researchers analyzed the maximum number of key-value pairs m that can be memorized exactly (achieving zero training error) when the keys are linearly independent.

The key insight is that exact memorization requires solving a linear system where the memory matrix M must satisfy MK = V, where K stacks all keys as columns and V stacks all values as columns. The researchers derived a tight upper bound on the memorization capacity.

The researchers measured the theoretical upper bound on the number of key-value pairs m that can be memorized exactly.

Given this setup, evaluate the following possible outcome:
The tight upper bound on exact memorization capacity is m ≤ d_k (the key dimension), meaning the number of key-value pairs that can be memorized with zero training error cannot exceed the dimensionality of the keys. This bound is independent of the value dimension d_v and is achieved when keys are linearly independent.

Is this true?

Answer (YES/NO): YES